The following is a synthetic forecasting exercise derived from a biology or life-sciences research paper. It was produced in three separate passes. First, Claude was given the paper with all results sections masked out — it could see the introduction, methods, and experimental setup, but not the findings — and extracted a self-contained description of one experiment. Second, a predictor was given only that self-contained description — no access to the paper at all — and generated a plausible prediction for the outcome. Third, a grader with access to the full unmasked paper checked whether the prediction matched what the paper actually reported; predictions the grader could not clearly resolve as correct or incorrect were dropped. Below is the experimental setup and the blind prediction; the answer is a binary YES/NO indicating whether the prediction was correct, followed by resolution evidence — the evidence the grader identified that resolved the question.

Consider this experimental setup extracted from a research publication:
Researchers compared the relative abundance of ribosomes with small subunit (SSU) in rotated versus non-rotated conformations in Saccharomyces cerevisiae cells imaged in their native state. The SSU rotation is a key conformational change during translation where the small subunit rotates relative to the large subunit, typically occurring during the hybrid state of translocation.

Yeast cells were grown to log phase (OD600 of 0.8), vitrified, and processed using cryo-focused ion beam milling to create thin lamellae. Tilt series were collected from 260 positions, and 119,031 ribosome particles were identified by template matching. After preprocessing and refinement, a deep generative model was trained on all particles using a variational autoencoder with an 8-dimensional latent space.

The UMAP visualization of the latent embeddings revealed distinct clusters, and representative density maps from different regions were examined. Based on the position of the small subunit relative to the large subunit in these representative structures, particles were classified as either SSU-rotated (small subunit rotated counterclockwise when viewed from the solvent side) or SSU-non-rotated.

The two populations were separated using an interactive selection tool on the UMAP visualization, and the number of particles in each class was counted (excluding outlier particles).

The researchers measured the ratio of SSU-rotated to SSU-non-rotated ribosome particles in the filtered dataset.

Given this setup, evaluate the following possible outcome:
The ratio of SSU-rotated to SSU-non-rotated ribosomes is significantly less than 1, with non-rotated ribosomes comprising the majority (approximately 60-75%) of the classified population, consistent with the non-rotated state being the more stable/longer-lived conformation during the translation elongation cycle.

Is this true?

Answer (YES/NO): NO